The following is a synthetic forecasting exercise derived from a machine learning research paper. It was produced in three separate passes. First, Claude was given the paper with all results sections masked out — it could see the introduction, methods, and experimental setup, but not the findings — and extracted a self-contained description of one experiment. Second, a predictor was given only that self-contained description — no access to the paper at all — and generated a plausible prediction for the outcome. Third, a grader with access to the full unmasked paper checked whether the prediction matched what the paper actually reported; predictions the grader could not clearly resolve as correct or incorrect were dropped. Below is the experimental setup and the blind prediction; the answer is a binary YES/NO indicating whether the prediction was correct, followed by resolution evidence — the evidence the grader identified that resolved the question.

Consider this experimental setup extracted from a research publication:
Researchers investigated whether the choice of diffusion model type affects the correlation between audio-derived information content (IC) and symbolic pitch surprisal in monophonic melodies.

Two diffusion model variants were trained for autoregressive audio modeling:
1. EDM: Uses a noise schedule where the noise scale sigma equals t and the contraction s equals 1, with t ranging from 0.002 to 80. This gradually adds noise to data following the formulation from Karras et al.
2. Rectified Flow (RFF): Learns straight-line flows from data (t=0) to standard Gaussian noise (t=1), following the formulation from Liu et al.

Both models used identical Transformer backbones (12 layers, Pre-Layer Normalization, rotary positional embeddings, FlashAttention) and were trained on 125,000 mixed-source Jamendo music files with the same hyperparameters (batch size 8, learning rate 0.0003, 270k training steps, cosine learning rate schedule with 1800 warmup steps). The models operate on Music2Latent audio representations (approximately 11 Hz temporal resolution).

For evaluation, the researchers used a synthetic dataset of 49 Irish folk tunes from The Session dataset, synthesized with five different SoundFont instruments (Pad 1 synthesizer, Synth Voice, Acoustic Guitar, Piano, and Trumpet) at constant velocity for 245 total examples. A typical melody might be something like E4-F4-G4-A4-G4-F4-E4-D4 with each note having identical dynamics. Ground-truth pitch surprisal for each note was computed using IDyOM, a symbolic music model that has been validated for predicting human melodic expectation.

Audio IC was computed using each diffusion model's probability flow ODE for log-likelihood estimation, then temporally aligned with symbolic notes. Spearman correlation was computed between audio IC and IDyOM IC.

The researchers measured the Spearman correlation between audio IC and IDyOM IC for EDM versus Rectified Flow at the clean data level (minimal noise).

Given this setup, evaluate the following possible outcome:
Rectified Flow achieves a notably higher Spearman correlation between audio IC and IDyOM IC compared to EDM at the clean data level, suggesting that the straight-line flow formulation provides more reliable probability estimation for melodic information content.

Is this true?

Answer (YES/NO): NO